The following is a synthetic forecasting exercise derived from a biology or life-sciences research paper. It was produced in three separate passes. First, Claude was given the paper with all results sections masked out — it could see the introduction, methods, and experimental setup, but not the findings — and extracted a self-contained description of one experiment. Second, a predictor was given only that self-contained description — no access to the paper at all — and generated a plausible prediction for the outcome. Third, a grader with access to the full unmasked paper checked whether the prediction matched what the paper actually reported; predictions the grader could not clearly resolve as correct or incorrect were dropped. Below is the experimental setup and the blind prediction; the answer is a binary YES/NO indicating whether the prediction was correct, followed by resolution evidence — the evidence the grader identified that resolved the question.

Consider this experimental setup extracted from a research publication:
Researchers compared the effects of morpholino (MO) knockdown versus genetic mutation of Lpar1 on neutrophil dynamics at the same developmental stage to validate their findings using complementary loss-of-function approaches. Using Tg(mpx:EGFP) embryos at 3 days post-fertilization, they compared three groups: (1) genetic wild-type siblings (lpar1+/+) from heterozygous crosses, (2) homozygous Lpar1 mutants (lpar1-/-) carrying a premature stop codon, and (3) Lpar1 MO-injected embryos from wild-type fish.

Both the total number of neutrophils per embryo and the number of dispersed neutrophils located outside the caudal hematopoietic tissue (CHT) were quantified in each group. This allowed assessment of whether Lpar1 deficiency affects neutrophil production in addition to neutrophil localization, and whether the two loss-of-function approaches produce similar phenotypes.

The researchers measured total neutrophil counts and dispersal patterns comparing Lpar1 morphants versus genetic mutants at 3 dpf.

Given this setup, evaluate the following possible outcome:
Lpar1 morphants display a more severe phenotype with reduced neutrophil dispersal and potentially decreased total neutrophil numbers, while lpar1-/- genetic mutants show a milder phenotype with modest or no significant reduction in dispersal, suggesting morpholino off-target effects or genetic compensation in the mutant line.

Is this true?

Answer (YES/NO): NO